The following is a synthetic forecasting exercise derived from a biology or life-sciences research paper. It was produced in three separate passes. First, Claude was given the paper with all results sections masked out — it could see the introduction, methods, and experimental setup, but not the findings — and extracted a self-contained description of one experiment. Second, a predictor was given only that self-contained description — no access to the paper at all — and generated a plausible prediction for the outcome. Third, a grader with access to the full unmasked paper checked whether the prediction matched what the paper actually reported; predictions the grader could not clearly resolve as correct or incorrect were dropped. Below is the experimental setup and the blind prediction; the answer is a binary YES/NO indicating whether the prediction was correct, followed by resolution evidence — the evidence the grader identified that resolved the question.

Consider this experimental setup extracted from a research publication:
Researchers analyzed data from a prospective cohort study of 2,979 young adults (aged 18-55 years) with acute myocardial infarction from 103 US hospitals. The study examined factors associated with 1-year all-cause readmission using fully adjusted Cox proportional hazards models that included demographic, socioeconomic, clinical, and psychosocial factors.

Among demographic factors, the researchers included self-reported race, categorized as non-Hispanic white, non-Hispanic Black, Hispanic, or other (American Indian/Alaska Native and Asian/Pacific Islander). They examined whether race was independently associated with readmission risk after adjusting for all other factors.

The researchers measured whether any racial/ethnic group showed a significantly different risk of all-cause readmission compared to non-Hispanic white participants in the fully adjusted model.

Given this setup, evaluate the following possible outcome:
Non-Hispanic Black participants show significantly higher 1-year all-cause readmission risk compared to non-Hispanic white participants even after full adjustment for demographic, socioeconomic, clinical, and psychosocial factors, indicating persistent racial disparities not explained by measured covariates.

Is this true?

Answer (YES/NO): NO